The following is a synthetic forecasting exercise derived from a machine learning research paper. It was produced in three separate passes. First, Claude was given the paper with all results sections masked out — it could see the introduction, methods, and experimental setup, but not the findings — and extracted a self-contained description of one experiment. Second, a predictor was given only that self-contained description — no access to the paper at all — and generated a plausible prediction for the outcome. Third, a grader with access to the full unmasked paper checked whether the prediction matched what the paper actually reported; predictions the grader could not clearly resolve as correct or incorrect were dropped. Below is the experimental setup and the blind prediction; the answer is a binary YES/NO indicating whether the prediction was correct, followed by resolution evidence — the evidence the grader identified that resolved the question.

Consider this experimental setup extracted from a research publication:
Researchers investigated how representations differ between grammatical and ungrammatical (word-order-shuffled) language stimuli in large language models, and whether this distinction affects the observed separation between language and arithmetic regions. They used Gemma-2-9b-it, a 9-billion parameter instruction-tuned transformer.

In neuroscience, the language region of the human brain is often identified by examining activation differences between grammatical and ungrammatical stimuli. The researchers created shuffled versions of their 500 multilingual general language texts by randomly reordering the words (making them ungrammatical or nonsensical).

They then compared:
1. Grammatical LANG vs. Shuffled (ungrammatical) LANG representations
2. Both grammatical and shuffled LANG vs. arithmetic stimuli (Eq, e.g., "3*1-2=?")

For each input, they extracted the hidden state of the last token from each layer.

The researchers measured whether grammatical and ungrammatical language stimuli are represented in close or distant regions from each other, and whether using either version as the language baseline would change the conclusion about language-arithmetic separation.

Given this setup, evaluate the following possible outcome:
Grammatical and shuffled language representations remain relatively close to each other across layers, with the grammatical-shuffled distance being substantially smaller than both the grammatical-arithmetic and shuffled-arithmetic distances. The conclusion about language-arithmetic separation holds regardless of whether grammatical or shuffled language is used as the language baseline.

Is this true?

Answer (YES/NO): YES